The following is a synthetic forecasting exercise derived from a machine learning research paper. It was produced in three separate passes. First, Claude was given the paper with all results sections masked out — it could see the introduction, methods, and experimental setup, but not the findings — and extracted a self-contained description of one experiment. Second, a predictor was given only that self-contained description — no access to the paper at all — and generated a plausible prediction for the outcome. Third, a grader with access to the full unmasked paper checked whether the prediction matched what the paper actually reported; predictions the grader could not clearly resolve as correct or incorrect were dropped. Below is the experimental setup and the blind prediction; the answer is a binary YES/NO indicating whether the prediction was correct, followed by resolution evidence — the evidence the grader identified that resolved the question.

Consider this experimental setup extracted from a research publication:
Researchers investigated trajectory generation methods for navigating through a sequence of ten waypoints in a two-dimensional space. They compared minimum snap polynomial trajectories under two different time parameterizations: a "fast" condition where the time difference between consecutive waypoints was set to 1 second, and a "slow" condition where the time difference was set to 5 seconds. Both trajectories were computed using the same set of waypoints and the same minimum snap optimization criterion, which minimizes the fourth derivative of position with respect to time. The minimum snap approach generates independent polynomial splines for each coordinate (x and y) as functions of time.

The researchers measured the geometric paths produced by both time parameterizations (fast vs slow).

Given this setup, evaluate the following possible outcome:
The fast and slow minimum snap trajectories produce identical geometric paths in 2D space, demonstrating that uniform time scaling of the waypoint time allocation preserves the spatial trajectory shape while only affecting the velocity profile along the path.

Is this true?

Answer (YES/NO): YES